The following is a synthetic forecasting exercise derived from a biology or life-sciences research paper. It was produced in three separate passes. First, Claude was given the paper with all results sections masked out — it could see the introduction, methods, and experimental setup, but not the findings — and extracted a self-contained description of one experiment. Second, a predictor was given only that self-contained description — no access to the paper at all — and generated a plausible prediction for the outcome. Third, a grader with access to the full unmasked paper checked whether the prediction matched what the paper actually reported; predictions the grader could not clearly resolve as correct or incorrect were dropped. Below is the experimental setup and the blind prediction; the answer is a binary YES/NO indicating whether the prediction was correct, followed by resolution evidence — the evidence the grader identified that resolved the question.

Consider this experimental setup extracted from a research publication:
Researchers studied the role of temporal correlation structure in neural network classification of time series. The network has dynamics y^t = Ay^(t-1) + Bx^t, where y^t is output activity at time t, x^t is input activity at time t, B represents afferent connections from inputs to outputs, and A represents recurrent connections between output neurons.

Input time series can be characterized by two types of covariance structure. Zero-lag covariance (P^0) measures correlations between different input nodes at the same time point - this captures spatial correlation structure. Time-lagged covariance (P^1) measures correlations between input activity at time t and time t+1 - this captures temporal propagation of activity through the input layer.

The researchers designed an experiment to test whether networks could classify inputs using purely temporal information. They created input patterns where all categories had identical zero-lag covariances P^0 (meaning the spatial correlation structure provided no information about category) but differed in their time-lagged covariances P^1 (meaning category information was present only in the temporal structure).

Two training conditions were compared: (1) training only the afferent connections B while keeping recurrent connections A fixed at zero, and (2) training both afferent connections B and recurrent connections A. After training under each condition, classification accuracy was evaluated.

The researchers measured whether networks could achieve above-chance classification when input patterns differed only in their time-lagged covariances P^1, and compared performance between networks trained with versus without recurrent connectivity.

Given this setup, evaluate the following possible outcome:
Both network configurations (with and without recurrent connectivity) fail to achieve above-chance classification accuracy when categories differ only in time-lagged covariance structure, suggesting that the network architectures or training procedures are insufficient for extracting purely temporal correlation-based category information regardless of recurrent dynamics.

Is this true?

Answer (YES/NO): NO